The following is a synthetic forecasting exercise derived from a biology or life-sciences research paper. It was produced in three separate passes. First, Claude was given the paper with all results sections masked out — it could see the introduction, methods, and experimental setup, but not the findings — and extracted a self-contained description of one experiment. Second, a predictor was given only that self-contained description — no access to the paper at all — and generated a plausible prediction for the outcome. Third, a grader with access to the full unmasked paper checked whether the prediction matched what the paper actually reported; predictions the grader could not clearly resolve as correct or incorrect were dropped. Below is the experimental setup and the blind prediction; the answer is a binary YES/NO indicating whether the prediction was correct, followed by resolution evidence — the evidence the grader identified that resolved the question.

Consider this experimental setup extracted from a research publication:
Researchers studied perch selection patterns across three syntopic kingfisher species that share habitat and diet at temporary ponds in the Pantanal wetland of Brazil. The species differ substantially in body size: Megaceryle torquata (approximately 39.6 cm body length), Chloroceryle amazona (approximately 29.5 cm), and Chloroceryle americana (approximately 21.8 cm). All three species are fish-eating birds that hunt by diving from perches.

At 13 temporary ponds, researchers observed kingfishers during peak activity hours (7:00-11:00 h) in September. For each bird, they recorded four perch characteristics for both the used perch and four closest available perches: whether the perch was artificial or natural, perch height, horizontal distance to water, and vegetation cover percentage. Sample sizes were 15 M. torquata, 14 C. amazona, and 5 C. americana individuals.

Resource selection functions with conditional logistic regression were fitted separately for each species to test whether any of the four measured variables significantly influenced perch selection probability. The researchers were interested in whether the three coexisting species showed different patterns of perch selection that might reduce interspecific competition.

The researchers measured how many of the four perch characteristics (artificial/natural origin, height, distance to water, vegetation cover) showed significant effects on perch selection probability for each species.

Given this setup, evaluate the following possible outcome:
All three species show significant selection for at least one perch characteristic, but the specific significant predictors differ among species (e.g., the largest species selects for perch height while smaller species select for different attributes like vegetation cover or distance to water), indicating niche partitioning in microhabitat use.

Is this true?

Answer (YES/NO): NO